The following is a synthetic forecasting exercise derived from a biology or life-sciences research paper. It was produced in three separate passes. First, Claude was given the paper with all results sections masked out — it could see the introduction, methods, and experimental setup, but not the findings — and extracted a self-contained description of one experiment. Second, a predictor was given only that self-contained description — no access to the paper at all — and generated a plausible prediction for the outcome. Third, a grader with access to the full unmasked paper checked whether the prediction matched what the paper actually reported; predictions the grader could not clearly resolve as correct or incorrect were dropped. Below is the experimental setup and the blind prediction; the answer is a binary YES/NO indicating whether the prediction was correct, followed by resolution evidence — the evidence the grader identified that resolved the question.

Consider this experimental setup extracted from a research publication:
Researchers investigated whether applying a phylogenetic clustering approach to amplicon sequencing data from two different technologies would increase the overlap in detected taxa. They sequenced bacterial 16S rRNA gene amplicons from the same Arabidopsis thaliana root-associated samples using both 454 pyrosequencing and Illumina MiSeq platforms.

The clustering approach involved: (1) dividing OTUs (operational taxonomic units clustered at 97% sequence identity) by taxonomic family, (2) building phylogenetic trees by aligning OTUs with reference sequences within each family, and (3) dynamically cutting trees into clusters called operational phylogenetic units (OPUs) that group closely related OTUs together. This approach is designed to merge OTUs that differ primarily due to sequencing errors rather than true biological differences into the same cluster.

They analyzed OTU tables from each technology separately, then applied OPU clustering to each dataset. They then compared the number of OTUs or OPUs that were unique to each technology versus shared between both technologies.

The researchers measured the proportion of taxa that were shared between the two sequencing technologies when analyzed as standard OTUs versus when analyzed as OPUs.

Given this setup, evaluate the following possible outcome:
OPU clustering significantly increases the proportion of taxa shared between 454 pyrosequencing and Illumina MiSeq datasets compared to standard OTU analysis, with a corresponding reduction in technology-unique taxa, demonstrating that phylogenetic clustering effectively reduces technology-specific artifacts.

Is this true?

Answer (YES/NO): YES